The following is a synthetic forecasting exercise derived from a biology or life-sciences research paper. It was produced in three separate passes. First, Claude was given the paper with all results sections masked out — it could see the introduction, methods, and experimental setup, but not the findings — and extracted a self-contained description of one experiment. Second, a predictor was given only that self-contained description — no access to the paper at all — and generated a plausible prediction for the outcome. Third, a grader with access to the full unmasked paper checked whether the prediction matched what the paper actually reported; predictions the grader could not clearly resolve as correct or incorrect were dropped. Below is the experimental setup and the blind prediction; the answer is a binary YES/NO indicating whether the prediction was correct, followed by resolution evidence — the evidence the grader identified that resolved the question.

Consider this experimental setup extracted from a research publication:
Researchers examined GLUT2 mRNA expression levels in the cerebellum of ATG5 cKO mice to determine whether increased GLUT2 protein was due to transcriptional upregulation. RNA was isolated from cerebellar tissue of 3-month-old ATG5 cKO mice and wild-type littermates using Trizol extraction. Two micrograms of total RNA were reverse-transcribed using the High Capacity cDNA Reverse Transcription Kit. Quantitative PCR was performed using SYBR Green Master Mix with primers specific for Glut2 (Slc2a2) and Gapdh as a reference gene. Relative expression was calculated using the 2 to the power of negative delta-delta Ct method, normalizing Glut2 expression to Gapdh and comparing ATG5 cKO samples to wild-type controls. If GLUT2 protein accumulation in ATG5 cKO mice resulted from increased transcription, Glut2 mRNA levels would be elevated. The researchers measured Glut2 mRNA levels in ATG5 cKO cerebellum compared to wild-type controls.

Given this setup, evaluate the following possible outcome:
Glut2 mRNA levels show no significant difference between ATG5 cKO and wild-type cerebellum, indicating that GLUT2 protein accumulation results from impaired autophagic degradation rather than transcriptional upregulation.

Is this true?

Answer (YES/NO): YES